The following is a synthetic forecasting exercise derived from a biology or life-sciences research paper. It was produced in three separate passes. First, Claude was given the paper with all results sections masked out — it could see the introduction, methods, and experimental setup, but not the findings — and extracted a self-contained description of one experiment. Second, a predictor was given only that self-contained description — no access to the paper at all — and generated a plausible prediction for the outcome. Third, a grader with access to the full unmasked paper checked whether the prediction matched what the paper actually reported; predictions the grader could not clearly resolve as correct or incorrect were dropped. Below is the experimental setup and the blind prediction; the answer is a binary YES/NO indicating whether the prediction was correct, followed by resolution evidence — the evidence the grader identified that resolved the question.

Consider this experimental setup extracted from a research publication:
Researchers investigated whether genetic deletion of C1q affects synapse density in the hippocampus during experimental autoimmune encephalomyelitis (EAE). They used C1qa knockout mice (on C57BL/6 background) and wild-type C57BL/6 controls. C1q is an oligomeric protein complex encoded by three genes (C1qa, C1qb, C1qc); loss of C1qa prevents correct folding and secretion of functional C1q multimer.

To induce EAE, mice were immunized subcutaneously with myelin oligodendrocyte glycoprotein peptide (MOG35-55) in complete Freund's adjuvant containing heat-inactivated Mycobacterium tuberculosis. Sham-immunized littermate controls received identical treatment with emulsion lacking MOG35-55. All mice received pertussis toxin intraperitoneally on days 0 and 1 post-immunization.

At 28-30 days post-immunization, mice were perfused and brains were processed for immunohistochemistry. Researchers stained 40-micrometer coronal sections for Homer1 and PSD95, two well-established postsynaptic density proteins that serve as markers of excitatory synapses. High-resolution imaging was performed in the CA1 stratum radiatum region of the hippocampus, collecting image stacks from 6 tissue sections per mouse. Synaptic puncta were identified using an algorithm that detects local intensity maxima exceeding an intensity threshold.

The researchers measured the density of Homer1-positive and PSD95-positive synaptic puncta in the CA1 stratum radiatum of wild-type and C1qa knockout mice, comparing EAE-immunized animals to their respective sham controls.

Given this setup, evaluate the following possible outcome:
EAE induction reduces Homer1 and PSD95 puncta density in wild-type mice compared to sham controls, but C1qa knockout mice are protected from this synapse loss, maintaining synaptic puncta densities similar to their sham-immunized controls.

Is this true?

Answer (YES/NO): NO